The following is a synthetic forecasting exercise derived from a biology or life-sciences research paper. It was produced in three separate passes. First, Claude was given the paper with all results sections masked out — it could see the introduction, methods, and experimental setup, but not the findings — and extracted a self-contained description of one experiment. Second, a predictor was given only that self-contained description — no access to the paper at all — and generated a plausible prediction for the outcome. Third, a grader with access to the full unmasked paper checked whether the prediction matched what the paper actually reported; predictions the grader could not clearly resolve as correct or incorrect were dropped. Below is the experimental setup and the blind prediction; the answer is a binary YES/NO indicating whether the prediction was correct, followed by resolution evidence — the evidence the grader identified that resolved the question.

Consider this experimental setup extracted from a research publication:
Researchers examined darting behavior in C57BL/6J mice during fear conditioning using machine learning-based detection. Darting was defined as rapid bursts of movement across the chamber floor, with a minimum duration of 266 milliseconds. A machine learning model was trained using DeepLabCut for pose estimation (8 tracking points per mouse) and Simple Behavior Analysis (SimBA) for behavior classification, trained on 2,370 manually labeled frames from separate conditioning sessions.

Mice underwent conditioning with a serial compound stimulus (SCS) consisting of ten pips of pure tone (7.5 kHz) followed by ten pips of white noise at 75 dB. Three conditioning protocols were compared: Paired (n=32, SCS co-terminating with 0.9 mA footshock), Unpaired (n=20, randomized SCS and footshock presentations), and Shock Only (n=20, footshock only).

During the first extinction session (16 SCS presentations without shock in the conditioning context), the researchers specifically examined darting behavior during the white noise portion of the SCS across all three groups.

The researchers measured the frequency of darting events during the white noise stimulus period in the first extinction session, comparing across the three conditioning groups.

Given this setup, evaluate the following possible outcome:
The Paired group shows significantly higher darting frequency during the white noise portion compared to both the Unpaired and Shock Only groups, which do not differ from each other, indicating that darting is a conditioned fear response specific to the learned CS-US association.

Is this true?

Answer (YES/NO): NO